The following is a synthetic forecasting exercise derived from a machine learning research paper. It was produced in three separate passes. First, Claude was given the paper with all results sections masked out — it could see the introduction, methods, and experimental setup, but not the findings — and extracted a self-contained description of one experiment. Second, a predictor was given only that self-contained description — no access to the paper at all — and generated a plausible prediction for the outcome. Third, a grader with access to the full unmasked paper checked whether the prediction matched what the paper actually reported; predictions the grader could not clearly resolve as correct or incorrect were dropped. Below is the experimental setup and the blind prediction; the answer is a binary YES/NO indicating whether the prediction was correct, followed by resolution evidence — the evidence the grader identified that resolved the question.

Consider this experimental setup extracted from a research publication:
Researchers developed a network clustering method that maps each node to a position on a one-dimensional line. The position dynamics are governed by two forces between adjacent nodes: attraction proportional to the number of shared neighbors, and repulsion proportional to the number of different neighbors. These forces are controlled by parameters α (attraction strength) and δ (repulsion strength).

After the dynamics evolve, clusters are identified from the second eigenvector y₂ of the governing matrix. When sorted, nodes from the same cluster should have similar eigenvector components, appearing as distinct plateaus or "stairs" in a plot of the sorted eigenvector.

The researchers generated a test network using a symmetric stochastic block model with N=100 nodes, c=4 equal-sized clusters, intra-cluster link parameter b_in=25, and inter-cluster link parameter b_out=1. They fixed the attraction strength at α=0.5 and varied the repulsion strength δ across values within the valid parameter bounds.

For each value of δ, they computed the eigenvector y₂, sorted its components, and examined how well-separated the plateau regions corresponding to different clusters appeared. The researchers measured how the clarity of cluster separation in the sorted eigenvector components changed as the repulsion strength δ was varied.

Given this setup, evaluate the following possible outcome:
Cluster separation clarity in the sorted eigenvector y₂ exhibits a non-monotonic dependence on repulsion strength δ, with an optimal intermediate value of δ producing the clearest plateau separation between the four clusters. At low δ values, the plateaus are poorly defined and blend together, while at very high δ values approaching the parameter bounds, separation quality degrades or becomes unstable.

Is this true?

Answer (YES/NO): NO